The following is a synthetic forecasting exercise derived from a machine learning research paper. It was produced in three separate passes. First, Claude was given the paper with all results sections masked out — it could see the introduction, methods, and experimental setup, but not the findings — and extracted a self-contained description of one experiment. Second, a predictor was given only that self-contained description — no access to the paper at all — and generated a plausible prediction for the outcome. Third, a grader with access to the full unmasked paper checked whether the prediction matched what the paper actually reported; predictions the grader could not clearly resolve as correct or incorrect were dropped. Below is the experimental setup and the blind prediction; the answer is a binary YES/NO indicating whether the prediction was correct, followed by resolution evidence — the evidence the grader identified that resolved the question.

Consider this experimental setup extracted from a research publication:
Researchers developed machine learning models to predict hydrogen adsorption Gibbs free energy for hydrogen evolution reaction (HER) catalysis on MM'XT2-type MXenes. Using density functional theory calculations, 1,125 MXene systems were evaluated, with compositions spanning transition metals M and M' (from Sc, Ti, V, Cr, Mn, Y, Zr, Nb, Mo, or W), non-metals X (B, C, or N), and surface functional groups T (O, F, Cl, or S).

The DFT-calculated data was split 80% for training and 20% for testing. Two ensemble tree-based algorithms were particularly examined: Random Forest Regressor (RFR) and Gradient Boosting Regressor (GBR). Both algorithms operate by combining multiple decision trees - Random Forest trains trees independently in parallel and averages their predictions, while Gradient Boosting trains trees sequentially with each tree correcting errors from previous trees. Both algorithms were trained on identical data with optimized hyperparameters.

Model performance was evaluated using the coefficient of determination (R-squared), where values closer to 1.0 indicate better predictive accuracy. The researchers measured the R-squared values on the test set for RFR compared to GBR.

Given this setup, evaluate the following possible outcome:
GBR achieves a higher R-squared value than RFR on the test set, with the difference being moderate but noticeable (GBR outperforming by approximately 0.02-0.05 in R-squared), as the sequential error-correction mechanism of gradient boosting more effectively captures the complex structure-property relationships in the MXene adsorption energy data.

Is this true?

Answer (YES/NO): NO